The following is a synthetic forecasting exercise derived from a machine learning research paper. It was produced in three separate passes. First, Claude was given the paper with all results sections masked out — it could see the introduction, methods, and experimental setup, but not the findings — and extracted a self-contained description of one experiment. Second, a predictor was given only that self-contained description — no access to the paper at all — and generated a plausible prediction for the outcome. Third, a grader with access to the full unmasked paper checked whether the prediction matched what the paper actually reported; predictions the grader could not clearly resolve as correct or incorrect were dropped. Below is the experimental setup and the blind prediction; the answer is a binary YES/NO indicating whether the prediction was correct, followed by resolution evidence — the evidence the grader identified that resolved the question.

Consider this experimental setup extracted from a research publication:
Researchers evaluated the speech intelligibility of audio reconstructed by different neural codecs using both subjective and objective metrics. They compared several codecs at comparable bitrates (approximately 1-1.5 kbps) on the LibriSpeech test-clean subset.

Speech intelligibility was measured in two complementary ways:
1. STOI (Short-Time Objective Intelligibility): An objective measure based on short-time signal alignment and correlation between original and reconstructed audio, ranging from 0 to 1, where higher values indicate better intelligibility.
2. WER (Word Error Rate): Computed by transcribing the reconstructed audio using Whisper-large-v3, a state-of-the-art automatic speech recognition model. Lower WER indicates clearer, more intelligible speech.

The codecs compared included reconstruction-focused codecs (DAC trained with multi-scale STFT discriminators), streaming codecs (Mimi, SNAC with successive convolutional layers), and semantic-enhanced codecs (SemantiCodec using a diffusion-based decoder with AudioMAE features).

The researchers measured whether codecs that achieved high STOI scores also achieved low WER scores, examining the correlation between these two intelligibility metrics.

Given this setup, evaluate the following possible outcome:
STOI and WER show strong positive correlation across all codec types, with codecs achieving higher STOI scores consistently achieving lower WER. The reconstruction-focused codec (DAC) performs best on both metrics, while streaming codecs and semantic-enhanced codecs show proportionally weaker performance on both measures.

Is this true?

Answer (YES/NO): NO